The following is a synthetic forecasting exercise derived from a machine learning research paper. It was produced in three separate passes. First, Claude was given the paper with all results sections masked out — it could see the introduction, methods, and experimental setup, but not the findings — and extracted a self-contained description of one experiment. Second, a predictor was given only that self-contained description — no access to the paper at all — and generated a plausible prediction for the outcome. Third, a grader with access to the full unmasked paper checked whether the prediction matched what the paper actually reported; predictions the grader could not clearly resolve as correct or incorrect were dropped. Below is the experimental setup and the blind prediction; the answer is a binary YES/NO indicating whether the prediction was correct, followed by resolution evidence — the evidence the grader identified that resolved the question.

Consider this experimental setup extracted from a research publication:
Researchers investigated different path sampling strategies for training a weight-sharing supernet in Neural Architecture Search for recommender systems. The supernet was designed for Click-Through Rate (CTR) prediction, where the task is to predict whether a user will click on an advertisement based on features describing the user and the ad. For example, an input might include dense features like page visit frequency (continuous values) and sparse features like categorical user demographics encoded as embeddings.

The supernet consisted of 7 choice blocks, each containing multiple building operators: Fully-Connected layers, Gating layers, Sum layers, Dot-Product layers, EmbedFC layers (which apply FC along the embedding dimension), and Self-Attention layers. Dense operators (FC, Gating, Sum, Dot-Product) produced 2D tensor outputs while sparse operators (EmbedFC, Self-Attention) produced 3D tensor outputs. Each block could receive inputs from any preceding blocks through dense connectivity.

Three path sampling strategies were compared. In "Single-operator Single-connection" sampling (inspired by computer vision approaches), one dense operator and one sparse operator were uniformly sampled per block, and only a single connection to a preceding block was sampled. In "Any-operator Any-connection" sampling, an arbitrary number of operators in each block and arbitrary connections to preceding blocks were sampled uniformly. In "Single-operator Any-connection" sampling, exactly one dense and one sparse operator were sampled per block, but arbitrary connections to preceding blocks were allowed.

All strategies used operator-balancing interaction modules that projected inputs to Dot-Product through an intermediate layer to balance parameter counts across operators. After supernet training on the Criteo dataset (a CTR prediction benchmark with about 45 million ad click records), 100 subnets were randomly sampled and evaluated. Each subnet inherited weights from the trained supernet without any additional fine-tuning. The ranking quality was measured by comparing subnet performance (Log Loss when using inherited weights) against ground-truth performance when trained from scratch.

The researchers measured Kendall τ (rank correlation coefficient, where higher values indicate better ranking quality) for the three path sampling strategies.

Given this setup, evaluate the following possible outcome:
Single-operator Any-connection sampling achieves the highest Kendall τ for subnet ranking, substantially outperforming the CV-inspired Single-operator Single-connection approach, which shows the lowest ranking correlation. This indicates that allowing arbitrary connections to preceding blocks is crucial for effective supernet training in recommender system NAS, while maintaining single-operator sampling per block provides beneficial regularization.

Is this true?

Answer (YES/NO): YES